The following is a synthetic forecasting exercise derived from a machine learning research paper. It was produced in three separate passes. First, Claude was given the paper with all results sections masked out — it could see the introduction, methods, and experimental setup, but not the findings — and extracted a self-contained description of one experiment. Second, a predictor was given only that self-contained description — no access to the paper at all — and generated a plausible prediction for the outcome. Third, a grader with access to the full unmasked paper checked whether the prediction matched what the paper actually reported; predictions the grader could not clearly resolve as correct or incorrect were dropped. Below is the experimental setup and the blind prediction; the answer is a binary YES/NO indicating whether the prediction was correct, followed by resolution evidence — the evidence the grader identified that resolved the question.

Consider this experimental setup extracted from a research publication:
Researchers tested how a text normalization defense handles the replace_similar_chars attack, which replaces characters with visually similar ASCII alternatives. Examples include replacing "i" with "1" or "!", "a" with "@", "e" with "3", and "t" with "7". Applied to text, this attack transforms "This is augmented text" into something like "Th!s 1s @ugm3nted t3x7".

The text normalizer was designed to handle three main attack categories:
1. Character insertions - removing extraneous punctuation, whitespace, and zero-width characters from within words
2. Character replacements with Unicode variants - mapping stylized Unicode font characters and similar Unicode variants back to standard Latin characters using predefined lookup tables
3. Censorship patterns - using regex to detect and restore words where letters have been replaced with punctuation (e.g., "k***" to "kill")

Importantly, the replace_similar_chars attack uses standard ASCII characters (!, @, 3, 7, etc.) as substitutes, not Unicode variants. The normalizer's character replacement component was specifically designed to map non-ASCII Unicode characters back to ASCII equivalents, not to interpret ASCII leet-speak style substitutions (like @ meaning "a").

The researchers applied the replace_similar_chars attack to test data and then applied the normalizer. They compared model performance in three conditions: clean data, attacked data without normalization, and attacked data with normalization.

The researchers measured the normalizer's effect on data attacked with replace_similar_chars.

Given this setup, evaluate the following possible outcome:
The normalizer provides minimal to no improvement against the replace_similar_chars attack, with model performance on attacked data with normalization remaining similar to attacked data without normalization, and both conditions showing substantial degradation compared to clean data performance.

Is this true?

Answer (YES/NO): YES